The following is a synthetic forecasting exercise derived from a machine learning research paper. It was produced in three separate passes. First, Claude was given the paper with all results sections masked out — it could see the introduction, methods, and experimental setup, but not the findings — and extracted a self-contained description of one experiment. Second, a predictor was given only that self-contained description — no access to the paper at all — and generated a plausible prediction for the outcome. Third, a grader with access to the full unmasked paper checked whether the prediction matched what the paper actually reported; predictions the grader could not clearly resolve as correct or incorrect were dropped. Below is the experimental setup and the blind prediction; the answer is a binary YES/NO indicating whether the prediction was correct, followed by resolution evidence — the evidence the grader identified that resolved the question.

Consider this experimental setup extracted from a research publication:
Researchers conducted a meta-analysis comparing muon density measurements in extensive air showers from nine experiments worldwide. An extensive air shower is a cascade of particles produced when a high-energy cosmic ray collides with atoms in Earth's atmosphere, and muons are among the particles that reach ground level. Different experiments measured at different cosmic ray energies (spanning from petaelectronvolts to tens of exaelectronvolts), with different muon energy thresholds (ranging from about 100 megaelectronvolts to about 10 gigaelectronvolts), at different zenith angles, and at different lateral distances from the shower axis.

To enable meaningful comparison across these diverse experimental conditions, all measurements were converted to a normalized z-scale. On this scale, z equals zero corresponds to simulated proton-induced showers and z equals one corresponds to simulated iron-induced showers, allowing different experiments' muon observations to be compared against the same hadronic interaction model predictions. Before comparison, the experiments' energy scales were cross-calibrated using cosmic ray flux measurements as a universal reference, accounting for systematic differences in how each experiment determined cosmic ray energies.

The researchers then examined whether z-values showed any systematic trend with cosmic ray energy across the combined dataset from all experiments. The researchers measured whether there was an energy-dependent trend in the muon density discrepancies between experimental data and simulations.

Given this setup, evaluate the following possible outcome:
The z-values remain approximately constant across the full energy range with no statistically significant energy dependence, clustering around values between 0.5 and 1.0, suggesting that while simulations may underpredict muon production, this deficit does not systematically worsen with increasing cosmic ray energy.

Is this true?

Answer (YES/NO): NO